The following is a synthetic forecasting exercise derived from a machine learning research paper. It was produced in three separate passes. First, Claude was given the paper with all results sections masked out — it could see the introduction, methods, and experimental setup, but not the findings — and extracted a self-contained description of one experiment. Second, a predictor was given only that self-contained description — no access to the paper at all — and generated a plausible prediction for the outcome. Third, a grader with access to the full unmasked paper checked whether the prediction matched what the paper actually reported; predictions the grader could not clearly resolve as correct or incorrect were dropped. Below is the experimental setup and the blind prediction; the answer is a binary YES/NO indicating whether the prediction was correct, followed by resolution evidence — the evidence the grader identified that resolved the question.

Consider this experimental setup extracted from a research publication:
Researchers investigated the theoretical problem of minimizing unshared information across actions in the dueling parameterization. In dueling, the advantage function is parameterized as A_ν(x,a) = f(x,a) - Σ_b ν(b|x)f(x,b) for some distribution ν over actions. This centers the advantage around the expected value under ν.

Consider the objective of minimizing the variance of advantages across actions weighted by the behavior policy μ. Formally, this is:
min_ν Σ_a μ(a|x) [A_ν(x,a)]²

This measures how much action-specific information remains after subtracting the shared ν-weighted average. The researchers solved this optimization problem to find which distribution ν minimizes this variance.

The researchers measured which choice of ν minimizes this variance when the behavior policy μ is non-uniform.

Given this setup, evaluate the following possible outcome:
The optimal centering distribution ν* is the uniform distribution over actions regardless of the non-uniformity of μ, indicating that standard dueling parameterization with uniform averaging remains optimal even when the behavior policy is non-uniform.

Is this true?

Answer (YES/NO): NO